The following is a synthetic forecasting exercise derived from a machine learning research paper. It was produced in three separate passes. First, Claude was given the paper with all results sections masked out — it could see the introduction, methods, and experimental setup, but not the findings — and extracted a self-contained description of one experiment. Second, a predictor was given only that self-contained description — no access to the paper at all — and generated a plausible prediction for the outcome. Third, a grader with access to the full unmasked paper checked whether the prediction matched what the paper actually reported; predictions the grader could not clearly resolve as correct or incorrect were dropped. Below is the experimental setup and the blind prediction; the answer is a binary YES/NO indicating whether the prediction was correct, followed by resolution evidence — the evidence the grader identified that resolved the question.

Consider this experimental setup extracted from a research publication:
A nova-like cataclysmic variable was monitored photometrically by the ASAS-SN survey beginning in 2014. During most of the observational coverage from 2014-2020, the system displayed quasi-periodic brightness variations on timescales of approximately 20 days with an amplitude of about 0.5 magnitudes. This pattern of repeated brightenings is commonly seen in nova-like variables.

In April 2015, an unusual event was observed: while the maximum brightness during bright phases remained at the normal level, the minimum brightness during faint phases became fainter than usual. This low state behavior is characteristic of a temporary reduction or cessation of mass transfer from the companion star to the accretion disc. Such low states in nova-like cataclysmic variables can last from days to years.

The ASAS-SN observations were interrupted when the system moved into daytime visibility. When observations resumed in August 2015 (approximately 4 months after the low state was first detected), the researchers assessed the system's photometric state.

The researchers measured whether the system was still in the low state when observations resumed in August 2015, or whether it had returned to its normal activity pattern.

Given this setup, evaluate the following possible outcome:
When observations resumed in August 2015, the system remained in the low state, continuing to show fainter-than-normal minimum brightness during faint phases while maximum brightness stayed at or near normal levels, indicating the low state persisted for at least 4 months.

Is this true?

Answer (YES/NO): NO